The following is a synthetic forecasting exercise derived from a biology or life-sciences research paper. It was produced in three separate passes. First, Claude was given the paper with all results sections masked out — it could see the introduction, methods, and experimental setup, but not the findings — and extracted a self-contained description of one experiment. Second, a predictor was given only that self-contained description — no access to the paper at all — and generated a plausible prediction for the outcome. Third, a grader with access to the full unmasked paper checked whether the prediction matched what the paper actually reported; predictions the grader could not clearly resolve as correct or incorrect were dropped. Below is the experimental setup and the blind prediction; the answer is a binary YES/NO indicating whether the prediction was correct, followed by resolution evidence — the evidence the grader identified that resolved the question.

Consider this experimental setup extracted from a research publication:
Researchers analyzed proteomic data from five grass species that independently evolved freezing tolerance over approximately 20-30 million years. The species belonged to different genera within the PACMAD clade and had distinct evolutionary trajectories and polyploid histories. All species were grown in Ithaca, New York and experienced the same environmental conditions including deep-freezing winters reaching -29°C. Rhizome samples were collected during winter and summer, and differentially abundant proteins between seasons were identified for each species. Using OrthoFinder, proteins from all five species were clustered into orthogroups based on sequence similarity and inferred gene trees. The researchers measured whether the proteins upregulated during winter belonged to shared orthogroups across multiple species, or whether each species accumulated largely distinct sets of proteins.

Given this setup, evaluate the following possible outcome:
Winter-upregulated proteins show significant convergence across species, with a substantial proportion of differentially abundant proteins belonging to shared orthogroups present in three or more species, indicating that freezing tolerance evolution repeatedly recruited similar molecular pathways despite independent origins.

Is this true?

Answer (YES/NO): NO